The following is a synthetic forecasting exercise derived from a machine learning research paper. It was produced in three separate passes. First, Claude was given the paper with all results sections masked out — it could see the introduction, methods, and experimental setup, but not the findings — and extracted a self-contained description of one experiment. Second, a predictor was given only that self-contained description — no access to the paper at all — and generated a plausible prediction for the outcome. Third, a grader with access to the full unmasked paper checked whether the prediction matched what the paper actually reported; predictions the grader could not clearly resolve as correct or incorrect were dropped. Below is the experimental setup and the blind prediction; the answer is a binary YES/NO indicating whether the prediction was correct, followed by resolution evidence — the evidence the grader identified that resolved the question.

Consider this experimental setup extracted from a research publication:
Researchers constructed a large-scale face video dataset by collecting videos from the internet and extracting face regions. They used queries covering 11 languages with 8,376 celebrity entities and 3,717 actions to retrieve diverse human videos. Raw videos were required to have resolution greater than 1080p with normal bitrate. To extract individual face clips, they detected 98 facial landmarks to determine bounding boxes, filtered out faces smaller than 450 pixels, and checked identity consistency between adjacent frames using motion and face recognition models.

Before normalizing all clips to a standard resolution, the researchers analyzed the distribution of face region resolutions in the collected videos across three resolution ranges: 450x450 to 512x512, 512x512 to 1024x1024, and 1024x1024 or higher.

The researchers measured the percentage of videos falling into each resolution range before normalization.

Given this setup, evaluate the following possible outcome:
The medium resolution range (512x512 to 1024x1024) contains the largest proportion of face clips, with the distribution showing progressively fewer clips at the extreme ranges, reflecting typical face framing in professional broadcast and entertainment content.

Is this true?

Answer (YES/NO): YES